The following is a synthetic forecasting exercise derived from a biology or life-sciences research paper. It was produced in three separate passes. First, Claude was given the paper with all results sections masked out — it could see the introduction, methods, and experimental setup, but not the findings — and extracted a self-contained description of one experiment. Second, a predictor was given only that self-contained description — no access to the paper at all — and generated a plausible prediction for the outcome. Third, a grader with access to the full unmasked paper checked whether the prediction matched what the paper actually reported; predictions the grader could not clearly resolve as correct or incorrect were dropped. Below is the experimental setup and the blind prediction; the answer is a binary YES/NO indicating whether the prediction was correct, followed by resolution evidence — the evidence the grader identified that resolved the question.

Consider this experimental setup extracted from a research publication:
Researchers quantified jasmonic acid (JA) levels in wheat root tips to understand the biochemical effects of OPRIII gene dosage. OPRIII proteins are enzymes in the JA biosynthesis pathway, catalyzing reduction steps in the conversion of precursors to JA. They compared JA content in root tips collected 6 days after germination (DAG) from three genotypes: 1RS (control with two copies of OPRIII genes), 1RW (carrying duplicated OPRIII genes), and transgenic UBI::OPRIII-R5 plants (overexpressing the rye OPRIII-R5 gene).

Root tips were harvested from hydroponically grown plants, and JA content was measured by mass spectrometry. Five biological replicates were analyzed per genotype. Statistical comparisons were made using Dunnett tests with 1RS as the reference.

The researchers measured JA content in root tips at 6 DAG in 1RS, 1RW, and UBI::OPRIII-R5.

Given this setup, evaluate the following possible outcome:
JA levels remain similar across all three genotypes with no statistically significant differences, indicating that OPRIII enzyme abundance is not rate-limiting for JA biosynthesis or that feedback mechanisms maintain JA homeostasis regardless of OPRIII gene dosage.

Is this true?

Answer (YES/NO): NO